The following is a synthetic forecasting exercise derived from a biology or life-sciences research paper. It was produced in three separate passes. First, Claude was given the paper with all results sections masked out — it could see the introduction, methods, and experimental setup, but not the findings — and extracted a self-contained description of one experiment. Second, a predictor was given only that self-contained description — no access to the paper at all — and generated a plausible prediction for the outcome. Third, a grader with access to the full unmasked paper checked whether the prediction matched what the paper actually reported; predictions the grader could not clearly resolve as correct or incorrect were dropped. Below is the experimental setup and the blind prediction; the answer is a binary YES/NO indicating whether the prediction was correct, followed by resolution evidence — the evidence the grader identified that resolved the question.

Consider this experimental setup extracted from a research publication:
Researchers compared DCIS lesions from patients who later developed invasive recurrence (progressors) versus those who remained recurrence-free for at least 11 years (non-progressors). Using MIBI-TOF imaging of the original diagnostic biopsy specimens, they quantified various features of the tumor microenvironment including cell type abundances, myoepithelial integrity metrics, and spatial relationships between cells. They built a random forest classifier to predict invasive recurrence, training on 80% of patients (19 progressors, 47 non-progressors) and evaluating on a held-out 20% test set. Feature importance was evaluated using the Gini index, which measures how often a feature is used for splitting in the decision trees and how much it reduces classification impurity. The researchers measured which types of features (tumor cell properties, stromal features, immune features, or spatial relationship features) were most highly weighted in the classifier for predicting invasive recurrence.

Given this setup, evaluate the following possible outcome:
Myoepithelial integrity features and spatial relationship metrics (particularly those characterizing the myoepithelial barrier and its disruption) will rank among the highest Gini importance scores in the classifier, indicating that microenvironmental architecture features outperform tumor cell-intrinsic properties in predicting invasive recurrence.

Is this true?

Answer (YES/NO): YES